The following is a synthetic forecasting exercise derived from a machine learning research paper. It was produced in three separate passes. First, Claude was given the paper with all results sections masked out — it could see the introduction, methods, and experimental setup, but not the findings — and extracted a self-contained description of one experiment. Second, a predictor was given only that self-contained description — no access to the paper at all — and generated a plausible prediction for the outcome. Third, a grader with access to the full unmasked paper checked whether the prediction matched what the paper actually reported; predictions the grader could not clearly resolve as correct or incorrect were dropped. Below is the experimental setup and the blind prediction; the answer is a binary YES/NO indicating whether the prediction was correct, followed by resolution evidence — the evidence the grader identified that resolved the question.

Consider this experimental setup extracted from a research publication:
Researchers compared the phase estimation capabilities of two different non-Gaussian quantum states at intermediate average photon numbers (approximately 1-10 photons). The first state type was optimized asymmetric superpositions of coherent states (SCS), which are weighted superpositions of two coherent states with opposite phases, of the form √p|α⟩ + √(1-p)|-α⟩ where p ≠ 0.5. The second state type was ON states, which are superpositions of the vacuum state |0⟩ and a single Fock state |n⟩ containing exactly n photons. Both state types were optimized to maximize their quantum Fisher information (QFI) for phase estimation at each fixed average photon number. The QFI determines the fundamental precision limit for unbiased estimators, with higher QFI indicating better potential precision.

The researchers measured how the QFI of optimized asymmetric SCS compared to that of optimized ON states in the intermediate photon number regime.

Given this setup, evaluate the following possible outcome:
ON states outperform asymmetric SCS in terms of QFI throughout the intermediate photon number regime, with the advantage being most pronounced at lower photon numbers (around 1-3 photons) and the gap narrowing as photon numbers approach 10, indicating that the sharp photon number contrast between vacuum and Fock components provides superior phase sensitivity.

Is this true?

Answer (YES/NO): NO